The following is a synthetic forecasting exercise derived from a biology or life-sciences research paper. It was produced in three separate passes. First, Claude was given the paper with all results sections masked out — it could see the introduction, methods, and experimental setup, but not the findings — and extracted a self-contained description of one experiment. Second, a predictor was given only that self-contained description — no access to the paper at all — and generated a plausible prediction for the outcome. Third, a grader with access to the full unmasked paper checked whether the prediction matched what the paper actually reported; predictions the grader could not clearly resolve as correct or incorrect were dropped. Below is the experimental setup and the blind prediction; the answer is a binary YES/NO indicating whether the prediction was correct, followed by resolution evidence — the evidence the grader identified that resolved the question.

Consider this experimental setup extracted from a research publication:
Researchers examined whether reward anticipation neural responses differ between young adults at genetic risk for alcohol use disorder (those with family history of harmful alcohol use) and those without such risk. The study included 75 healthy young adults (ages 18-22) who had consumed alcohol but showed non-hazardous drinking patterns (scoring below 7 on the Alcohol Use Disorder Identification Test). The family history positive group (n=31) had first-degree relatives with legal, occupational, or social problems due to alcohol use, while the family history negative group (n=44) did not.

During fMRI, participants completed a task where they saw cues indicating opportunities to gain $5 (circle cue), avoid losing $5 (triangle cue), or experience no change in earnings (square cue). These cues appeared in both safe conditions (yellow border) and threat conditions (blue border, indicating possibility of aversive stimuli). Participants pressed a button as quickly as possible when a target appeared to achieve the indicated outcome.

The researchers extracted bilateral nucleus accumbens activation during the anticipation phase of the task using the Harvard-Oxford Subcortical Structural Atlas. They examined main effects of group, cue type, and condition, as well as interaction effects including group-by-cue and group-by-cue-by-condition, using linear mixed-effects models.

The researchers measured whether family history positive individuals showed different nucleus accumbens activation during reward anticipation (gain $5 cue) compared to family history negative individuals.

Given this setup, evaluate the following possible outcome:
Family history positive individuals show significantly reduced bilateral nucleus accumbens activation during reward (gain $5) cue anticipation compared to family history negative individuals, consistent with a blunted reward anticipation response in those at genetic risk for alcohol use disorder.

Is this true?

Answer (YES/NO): NO